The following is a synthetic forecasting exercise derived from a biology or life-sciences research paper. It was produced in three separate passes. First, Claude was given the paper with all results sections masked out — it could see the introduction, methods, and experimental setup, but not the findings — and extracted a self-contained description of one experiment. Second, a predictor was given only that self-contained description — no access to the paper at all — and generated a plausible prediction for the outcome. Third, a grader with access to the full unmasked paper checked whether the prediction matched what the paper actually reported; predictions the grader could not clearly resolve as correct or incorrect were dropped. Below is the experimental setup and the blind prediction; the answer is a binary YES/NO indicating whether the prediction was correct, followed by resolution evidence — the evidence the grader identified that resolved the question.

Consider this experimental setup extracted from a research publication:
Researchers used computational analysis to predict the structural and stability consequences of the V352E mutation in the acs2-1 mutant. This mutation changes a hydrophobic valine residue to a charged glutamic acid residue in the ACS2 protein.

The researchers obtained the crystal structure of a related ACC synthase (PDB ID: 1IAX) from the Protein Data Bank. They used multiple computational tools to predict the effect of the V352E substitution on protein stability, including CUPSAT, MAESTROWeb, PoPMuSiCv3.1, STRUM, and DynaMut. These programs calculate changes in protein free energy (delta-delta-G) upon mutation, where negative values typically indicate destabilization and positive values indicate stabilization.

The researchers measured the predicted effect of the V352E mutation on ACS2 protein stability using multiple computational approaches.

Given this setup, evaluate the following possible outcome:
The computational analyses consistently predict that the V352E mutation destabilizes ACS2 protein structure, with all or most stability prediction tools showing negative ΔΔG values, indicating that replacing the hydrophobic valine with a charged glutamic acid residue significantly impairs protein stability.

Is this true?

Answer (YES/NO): NO